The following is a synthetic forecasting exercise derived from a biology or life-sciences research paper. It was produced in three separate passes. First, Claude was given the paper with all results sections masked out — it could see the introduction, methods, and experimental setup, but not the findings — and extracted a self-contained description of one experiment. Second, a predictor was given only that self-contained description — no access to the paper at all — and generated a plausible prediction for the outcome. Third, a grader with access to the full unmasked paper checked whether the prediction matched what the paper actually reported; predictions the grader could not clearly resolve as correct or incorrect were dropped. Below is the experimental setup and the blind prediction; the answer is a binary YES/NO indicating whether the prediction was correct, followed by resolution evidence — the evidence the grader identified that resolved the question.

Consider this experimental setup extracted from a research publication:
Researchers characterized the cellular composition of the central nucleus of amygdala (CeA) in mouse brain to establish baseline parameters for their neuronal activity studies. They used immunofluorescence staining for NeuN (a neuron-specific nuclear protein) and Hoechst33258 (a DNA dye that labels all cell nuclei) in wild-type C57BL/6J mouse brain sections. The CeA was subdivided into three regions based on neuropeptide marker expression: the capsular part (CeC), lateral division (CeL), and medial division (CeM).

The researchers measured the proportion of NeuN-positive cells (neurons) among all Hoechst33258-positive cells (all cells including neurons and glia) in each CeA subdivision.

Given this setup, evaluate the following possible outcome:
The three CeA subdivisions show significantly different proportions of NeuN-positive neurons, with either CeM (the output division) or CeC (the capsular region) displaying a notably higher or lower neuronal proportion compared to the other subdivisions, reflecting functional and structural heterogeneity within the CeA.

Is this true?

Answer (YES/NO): NO